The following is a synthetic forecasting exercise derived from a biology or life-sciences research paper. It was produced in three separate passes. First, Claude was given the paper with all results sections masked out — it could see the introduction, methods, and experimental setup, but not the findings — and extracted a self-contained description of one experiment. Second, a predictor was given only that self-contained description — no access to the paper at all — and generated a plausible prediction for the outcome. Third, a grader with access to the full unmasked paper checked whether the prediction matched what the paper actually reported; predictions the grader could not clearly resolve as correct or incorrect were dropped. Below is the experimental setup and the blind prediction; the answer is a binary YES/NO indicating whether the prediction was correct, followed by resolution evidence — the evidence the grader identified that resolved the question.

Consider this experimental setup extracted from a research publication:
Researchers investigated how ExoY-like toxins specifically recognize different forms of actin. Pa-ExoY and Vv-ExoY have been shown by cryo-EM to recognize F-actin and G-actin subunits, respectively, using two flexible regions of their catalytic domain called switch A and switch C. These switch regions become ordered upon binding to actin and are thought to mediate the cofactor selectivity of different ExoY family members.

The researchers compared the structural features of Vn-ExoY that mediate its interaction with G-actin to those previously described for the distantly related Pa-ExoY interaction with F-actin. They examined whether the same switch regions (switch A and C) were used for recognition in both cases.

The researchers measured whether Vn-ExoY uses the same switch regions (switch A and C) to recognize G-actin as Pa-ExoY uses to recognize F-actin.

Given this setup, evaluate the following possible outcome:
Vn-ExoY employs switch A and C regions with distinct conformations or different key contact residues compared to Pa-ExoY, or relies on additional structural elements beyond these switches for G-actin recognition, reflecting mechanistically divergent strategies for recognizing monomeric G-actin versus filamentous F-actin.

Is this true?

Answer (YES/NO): NO